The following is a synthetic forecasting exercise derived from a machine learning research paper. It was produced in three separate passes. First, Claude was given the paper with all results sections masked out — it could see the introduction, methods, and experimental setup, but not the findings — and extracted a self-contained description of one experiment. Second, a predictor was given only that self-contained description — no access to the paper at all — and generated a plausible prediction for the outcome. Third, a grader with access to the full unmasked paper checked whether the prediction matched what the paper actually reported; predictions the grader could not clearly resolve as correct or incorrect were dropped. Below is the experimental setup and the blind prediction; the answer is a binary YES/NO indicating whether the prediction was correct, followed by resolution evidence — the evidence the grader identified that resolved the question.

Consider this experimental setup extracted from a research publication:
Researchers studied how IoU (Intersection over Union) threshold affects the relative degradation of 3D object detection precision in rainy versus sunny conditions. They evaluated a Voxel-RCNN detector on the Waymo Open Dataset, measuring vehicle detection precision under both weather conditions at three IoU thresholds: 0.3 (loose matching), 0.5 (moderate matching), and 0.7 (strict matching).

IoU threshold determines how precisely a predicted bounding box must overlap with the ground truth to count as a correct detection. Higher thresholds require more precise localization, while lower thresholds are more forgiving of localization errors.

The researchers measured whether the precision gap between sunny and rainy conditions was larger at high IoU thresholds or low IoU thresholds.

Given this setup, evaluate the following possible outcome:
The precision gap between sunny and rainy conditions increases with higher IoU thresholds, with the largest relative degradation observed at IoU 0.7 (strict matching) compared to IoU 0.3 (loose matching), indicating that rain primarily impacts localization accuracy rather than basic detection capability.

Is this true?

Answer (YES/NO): NO